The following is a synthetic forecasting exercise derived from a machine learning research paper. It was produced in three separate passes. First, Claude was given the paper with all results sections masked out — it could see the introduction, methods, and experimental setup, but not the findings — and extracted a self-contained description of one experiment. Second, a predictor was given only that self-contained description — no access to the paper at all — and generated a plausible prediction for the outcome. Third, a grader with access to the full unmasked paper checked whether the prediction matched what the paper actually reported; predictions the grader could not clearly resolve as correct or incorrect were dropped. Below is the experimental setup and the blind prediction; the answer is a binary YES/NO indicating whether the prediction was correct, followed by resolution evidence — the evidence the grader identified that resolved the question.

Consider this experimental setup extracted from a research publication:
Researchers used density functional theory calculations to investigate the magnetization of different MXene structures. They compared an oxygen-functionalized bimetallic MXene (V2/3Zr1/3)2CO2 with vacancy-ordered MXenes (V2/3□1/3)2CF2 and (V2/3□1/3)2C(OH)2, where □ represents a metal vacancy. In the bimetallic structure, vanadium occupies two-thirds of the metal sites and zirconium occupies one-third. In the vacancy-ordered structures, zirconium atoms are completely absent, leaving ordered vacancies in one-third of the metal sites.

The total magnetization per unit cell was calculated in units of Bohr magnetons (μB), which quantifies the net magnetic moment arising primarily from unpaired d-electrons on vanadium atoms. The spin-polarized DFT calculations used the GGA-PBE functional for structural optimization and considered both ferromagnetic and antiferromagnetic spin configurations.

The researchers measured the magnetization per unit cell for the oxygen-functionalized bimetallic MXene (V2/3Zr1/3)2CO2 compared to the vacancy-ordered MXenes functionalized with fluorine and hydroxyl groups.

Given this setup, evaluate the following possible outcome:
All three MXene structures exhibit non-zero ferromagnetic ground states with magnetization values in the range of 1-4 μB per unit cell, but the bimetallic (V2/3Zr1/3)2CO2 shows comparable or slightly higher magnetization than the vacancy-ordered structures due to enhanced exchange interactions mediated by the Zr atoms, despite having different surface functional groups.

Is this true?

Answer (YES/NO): NO